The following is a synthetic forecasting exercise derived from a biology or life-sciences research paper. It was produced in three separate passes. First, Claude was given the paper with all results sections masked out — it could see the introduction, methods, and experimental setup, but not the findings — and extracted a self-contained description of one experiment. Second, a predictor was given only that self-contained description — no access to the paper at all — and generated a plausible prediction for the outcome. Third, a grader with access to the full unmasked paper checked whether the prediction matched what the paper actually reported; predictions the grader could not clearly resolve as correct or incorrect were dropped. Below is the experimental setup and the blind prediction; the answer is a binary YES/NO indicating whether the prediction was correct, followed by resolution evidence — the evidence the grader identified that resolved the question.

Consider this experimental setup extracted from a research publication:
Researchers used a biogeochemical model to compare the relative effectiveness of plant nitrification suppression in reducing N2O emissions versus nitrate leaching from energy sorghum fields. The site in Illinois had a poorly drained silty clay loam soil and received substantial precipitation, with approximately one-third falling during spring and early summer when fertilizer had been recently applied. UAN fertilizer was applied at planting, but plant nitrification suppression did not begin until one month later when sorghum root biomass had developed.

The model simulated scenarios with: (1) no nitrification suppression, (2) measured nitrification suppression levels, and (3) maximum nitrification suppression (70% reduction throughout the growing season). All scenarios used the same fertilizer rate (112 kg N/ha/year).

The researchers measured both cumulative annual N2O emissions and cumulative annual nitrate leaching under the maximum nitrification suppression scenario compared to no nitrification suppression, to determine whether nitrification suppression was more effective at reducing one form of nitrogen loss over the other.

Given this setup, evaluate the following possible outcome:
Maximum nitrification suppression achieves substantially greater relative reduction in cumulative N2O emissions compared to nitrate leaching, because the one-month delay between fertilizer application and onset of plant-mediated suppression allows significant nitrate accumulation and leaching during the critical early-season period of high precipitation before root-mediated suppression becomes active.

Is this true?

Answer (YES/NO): YES